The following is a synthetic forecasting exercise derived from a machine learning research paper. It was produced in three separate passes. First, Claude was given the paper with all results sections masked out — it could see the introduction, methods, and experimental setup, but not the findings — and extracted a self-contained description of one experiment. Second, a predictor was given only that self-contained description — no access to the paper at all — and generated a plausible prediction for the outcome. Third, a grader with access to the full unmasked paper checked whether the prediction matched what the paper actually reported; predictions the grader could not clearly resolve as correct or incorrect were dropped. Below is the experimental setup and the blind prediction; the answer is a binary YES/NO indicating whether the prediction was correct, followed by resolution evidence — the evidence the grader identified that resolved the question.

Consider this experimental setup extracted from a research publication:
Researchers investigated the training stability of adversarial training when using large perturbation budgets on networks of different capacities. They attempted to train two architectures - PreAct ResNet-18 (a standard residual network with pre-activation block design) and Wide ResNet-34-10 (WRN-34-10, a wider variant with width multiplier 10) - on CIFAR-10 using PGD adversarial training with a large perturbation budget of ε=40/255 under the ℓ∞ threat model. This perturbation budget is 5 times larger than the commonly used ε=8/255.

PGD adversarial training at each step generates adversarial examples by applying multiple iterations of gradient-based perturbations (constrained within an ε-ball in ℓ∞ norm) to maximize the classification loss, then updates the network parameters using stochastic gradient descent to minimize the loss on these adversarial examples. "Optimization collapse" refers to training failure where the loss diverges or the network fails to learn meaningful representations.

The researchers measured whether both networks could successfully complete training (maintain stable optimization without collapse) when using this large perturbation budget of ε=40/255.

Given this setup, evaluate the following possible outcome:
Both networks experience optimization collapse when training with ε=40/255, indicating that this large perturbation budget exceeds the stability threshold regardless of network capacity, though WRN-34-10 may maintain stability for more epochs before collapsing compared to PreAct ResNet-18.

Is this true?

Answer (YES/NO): NO